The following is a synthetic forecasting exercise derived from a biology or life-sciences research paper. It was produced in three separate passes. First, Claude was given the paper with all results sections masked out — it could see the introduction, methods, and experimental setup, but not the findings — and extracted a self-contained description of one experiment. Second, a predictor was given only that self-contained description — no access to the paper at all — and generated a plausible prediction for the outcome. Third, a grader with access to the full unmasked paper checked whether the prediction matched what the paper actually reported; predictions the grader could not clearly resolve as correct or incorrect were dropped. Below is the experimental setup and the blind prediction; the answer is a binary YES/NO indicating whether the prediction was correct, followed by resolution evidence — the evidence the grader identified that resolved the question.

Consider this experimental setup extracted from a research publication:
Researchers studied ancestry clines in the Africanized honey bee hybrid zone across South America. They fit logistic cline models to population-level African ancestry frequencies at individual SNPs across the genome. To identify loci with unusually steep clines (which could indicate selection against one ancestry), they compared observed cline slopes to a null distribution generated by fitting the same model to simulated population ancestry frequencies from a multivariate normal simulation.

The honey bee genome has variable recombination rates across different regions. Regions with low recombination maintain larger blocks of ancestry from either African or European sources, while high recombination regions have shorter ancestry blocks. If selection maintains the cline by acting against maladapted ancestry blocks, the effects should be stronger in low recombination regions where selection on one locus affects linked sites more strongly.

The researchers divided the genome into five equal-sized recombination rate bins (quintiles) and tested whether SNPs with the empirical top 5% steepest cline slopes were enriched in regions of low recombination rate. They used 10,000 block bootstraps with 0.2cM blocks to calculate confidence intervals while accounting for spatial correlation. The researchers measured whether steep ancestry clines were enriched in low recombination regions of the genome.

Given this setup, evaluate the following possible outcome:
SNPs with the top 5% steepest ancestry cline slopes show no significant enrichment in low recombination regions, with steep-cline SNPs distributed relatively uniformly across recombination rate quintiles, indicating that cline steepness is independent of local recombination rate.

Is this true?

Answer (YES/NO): NO